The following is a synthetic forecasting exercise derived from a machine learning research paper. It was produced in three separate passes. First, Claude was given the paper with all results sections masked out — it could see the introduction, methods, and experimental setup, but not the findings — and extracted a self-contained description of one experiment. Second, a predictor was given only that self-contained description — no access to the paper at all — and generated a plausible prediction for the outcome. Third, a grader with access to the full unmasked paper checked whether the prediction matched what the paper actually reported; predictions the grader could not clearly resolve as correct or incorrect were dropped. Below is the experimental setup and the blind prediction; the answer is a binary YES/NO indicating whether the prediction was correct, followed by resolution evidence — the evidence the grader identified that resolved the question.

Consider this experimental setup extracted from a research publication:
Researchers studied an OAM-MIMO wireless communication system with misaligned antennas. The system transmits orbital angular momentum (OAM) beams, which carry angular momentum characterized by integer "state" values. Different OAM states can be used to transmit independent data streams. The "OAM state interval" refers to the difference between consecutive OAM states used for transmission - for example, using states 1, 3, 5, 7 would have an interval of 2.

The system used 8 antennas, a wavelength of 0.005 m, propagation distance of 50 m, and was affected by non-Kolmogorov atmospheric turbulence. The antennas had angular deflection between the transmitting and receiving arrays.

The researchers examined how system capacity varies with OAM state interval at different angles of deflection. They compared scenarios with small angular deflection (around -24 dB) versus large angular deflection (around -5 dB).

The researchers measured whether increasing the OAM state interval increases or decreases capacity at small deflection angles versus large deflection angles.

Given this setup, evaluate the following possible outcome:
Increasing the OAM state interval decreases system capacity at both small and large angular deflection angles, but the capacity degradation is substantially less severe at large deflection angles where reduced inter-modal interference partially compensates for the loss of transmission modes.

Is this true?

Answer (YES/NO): NO